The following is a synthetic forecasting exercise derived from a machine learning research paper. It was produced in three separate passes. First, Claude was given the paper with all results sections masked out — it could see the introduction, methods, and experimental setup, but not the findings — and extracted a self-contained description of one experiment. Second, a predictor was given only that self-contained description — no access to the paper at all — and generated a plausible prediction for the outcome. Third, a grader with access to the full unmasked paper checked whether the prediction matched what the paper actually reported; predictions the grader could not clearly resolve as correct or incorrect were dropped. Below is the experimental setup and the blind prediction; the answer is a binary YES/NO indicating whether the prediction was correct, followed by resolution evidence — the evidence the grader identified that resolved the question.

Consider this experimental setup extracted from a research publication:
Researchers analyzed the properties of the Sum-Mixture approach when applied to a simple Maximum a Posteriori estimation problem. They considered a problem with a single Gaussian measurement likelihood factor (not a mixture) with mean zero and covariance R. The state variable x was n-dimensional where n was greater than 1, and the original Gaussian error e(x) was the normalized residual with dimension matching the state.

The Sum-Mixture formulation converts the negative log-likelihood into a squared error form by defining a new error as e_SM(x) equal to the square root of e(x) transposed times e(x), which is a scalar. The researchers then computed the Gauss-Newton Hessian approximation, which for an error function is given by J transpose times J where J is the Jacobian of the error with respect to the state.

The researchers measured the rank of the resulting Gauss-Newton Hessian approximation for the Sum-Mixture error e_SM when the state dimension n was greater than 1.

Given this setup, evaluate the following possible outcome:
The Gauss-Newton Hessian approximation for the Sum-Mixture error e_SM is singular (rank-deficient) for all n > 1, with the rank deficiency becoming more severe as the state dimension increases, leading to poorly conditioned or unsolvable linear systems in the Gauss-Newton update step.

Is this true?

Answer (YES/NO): YES